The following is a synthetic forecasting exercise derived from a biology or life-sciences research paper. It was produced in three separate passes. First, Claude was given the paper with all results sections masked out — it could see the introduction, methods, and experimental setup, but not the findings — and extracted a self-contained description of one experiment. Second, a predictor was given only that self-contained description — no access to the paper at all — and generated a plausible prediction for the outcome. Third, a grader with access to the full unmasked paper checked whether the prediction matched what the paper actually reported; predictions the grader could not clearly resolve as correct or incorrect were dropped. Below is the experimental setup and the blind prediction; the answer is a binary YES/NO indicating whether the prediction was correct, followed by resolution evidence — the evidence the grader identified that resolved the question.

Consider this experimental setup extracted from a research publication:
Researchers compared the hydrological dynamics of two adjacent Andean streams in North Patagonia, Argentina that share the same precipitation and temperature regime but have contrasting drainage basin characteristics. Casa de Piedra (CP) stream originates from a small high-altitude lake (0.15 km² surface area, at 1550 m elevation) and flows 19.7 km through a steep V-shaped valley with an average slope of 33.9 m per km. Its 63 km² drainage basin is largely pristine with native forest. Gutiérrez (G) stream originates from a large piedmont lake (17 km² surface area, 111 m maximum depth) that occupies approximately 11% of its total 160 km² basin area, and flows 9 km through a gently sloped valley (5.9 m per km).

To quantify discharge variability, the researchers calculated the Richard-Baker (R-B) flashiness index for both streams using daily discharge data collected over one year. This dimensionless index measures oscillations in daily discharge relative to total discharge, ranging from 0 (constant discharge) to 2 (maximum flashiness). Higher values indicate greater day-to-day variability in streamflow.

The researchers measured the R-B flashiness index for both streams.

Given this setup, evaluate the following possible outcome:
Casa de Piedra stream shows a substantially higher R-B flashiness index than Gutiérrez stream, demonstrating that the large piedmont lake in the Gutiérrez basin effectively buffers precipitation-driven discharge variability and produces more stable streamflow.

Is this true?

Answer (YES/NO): YES